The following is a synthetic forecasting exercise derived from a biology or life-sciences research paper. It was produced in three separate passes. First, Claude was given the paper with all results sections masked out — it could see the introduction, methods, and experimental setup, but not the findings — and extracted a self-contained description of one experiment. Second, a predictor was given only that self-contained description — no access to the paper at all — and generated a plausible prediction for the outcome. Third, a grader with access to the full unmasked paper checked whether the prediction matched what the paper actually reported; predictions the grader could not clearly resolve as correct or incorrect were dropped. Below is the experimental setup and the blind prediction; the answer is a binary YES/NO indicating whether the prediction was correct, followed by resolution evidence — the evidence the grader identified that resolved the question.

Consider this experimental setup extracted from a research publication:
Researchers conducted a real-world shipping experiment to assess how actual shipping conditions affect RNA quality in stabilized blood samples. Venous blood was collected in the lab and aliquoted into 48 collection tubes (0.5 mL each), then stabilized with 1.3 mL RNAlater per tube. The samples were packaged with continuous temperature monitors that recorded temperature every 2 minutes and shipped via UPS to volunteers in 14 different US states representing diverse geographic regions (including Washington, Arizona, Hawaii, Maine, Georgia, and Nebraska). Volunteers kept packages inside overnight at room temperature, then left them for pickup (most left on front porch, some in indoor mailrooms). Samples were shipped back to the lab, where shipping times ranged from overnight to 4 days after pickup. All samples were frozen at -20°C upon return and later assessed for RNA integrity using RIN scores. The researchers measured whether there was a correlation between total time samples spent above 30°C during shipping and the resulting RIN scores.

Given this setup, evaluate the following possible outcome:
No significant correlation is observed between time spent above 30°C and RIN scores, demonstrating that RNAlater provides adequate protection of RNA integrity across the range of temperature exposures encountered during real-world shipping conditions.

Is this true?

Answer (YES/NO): NO